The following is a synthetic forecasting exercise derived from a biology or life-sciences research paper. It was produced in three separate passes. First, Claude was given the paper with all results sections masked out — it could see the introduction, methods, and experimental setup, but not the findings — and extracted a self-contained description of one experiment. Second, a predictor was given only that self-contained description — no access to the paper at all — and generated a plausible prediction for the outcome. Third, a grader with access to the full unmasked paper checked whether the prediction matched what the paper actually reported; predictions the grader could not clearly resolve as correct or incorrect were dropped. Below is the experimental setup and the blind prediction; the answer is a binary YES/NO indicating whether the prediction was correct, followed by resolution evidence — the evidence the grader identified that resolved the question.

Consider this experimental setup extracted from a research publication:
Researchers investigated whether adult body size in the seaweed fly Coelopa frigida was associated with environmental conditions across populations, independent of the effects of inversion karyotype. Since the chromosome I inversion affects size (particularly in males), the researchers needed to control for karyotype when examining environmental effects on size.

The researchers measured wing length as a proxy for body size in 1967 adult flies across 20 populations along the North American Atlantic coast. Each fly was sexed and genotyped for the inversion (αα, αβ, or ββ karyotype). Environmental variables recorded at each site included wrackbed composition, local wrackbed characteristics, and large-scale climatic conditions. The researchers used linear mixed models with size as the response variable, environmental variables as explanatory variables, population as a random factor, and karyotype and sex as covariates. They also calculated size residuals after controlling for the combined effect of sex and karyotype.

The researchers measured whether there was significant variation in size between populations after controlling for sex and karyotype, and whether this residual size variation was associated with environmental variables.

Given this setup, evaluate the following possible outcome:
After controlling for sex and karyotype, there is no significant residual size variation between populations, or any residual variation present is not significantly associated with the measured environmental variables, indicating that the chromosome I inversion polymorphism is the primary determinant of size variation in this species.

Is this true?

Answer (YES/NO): YES